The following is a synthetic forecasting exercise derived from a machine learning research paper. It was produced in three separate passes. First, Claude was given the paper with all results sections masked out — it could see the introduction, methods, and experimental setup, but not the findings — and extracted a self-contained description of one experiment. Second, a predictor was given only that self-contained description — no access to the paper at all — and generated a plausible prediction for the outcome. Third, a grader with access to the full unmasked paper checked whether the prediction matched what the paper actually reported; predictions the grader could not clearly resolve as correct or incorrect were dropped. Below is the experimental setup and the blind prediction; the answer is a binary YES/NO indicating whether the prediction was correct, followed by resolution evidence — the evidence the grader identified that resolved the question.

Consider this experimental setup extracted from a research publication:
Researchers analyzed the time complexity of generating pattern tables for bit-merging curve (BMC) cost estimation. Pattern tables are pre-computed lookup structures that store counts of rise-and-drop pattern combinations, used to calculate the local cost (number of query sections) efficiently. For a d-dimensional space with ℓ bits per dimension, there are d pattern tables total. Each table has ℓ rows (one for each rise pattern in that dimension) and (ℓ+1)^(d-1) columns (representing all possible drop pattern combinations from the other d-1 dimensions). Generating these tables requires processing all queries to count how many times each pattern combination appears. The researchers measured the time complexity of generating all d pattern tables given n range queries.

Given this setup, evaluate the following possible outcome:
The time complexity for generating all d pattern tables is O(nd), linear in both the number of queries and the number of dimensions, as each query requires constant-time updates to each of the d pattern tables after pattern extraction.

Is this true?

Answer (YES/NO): NO